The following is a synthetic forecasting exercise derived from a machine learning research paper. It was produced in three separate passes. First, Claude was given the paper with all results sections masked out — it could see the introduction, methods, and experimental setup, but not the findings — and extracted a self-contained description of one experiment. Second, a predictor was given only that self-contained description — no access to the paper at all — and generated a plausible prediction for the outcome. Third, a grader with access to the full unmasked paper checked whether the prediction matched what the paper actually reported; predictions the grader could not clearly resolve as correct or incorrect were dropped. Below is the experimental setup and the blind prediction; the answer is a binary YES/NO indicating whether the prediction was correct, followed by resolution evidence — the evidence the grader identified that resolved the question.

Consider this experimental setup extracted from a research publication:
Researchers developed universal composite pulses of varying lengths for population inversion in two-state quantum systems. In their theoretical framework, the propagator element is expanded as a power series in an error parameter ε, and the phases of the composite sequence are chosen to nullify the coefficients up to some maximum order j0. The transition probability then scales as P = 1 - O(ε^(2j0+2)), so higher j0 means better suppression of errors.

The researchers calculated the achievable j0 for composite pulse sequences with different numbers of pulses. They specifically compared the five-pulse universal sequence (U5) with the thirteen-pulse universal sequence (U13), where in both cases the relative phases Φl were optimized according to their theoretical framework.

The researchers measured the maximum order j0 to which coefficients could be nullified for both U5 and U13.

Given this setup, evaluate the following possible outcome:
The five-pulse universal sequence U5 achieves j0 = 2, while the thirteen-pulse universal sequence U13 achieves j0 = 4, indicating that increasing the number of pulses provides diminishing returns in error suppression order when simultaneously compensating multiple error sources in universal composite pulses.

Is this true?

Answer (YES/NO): YES